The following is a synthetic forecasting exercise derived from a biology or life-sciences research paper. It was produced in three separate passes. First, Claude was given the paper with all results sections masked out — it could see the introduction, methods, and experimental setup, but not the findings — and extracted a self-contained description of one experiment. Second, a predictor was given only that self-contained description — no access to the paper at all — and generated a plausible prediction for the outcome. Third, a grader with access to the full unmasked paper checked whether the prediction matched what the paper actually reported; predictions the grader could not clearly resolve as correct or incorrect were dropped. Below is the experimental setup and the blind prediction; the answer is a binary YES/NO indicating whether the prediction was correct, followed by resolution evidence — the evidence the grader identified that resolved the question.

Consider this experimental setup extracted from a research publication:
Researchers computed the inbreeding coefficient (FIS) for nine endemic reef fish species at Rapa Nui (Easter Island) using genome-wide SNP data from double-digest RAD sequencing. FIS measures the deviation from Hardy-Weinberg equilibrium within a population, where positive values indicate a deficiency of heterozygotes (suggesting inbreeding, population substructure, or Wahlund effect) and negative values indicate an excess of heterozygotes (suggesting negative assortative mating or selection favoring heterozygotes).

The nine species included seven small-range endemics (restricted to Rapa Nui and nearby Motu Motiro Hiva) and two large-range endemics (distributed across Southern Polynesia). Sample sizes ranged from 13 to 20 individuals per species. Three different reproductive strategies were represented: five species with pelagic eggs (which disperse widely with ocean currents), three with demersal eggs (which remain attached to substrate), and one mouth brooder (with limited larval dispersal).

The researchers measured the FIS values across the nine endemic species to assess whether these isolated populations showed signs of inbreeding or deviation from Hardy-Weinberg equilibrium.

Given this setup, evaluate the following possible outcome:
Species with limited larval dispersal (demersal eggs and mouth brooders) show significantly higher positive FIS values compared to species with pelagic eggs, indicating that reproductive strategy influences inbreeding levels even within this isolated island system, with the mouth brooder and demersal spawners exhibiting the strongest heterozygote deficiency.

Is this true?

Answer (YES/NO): NO